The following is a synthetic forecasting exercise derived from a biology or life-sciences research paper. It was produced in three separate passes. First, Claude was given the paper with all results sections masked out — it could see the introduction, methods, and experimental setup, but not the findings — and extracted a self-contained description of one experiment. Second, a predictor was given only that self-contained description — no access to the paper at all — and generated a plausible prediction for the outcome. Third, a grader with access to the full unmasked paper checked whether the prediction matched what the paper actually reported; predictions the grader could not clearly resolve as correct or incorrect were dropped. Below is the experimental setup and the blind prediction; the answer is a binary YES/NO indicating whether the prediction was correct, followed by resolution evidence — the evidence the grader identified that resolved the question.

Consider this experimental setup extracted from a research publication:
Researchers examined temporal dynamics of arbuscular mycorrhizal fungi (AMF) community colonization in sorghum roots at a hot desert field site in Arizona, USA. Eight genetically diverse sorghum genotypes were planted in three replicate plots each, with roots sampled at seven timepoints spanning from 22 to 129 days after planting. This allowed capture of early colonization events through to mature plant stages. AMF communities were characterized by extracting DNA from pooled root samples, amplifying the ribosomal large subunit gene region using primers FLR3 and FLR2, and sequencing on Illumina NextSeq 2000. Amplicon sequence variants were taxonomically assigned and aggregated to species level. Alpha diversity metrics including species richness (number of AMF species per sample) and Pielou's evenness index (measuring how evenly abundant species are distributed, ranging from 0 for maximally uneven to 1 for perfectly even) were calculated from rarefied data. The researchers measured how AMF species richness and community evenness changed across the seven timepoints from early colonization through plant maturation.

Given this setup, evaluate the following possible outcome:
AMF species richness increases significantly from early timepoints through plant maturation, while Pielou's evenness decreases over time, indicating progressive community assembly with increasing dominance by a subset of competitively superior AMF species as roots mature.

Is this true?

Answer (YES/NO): NO